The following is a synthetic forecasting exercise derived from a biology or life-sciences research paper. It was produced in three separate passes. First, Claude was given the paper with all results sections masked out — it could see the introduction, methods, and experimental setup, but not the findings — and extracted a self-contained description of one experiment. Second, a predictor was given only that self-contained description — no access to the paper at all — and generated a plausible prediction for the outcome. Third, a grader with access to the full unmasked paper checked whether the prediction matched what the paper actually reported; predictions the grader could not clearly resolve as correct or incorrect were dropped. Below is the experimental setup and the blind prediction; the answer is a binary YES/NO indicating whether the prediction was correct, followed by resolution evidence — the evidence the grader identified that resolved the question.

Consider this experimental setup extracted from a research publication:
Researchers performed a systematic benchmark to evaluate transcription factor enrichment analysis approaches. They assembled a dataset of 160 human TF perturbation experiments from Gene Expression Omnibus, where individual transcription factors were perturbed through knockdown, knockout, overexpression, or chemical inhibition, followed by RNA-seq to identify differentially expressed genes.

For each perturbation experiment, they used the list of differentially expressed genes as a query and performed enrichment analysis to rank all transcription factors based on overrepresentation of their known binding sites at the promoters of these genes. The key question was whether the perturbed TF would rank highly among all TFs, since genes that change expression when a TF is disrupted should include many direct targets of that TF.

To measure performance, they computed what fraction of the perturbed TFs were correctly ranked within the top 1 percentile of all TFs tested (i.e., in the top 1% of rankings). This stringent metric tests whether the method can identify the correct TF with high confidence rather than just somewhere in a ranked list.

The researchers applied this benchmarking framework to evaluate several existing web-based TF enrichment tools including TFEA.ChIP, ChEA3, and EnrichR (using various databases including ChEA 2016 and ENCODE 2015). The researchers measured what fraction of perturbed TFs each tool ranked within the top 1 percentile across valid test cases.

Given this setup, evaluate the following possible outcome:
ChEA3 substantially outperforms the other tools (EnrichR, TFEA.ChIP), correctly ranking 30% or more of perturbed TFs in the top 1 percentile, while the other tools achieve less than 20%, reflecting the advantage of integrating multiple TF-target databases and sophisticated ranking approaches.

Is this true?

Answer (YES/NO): NO